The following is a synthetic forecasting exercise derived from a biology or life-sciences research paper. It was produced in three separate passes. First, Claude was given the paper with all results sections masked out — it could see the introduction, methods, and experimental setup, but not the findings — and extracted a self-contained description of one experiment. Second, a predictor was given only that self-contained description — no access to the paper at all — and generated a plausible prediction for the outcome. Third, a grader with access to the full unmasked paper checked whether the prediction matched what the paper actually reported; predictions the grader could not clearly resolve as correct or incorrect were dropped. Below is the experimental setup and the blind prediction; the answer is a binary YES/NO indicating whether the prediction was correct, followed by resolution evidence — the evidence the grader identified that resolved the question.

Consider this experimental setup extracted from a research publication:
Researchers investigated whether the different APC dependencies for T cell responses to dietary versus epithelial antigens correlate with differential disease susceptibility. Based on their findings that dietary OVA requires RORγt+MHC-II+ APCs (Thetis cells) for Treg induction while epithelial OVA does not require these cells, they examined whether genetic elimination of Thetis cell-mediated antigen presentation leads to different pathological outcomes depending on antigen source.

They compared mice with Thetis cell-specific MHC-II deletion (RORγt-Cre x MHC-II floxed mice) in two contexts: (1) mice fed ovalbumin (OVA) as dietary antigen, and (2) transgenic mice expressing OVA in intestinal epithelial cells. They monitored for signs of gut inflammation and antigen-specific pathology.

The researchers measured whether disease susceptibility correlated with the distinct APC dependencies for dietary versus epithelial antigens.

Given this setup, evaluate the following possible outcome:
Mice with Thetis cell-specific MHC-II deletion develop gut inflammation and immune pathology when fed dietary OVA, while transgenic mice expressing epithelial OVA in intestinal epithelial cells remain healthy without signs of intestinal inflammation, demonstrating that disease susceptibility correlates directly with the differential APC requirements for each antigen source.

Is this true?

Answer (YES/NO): NO